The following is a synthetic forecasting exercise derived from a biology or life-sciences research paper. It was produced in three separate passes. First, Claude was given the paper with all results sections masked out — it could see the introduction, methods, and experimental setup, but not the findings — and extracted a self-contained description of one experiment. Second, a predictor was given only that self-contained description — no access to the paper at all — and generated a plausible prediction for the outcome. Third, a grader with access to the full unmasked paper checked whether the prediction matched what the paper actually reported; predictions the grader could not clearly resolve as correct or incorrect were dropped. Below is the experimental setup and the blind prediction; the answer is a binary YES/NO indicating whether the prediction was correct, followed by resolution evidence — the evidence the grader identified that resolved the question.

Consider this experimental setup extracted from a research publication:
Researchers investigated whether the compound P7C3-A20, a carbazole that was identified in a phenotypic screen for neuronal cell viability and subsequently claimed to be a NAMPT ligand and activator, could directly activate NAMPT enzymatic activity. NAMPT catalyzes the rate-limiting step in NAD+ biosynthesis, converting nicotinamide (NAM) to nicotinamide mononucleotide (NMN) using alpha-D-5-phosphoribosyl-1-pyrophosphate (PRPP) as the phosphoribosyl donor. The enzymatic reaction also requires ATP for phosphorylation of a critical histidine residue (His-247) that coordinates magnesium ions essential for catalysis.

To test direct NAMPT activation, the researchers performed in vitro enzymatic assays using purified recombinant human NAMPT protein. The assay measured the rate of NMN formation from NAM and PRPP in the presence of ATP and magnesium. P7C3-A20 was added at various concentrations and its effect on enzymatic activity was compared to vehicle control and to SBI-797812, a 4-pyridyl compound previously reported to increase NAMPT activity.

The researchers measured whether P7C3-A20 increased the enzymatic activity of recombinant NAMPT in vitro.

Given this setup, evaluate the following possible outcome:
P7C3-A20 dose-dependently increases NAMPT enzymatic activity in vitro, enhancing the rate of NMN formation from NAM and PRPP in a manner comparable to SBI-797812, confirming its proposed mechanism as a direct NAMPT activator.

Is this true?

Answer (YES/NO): NO